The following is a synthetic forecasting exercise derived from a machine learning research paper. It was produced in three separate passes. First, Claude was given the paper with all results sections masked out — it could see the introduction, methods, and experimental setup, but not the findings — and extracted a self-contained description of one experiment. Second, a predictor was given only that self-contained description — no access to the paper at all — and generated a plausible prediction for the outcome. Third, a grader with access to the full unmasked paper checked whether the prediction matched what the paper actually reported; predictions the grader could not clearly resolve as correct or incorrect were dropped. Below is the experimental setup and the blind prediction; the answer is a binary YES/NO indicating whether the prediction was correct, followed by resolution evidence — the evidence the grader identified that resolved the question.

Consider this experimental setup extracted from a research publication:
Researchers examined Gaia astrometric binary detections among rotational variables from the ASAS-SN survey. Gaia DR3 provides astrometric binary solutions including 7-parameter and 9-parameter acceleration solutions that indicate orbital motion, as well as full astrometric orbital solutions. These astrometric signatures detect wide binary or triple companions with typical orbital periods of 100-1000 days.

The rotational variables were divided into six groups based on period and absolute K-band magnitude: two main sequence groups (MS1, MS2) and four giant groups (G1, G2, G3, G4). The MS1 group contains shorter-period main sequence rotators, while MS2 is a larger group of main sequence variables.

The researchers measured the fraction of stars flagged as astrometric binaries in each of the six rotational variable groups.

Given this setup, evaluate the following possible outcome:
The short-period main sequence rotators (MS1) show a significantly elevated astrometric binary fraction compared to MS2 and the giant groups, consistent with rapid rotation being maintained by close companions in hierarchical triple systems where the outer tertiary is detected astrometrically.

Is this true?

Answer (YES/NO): NO